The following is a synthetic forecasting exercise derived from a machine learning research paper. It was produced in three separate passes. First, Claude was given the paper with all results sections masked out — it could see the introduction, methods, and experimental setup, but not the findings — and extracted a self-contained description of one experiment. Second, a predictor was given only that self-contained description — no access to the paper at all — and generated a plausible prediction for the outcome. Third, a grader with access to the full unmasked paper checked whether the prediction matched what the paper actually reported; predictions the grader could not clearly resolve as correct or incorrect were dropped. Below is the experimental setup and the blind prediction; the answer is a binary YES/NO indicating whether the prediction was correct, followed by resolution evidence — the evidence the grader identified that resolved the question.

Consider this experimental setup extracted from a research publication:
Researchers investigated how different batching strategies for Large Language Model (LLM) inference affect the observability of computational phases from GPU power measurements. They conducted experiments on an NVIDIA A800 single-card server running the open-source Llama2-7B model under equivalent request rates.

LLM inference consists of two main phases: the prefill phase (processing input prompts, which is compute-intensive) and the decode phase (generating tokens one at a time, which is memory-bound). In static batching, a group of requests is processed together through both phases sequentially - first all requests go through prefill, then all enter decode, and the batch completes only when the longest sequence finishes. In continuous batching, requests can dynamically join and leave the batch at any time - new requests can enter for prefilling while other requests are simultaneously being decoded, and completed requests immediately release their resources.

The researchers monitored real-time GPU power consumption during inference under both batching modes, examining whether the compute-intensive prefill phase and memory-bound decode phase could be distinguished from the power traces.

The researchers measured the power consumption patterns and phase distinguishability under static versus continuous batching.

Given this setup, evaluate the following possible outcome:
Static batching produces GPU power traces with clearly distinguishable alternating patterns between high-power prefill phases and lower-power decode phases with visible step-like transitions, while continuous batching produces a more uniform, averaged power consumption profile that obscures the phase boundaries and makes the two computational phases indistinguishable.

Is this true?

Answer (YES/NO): NO